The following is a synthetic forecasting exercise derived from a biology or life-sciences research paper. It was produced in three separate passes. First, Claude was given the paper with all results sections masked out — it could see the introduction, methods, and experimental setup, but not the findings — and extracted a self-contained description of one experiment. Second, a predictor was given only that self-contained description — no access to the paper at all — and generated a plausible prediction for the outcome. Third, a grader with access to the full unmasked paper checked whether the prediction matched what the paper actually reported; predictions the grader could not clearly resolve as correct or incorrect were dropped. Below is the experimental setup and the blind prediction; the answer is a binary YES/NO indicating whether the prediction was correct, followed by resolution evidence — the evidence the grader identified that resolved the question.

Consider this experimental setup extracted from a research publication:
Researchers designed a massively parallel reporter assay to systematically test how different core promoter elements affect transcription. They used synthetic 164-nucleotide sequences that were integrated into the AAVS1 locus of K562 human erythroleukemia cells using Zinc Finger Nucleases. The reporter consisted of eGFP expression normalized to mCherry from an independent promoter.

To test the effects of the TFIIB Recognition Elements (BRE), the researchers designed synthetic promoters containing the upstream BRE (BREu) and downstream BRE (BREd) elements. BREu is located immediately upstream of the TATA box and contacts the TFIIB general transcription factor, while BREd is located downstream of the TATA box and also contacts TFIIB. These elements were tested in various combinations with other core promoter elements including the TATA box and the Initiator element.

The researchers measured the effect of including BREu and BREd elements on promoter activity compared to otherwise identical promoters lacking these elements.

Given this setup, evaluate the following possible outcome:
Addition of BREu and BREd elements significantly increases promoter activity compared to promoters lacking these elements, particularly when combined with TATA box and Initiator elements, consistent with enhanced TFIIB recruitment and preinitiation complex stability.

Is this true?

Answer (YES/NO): NO